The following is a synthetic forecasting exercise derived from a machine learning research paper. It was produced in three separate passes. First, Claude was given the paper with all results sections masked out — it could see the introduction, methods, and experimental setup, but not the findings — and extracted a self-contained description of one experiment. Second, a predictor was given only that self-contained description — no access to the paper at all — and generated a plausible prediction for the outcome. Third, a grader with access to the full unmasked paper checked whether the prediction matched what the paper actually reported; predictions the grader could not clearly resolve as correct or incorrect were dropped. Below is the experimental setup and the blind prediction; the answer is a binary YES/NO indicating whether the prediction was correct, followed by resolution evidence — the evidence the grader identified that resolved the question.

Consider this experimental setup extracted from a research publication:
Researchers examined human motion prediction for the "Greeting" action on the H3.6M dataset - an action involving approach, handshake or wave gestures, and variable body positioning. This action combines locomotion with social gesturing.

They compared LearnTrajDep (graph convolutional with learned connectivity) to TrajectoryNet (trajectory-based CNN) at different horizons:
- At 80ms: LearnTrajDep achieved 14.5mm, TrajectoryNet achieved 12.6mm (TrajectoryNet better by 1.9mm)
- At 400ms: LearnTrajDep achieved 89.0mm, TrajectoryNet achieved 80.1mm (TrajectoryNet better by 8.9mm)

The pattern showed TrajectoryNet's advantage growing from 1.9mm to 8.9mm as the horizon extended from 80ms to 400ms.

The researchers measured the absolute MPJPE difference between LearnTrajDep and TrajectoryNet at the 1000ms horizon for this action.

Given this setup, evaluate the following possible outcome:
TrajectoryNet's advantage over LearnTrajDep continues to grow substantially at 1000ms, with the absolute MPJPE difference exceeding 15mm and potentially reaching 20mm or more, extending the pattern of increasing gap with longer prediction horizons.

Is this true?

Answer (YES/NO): NO